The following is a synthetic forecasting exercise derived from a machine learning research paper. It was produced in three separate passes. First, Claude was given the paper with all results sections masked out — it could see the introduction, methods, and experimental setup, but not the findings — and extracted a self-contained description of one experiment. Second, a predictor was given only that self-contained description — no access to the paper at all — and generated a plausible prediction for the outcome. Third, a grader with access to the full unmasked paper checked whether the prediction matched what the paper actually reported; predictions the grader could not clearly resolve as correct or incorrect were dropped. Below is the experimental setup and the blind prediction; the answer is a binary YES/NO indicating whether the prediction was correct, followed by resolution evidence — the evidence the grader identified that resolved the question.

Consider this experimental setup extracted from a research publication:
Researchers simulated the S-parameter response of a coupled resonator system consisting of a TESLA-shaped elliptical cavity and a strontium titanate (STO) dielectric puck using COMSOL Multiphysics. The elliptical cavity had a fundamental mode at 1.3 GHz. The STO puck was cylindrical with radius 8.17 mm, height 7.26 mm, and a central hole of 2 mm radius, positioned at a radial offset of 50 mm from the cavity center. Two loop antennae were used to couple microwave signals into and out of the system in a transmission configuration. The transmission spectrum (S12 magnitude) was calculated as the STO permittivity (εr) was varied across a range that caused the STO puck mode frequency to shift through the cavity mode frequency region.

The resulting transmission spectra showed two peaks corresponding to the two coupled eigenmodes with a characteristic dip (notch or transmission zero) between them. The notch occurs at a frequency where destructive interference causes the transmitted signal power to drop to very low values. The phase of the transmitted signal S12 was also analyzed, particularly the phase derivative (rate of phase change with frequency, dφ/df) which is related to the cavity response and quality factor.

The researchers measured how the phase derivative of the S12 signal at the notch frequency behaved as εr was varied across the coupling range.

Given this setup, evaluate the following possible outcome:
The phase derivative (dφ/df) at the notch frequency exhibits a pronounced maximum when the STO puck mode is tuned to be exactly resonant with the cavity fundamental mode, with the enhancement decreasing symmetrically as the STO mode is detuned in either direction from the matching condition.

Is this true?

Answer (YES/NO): NO